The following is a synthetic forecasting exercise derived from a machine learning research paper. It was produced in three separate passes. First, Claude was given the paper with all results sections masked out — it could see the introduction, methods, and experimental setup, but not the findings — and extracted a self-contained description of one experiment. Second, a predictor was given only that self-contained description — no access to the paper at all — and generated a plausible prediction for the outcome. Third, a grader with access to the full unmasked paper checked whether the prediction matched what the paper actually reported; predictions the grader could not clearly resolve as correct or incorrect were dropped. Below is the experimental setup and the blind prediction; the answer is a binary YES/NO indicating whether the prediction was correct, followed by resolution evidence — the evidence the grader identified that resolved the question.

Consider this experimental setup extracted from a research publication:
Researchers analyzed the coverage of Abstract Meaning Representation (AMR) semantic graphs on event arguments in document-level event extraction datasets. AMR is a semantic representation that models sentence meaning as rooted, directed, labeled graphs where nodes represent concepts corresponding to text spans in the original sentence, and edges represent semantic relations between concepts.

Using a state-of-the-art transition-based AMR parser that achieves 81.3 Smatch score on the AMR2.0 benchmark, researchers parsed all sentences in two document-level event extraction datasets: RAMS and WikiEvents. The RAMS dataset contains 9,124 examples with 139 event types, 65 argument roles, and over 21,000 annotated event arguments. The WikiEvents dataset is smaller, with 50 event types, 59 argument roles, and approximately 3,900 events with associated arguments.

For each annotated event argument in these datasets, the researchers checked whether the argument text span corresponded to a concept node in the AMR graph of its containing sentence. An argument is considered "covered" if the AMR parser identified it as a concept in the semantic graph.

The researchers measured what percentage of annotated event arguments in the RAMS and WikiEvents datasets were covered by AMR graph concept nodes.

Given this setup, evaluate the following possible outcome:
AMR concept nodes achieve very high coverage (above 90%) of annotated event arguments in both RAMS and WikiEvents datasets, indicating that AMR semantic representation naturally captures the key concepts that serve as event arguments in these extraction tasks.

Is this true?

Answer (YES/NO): NO